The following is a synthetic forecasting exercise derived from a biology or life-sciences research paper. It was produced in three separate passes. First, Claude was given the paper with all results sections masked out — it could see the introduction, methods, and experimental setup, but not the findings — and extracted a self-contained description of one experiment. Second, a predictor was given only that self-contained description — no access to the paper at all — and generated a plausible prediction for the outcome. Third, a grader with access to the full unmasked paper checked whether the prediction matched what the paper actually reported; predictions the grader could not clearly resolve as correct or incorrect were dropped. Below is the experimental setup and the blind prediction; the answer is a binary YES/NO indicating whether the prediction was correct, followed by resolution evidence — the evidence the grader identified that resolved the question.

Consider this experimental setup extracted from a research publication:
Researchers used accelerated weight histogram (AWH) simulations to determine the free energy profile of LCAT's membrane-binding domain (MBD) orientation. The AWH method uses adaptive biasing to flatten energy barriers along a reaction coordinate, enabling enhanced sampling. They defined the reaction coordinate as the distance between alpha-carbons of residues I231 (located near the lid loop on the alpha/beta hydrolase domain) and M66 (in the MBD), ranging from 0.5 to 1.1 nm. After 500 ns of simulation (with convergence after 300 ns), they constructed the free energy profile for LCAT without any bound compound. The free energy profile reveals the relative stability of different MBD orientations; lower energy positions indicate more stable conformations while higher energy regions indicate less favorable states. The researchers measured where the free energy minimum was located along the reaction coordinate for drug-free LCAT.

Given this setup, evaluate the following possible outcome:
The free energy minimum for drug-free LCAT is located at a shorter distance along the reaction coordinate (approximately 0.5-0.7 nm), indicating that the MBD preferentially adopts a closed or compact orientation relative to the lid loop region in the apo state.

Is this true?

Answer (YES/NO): YES